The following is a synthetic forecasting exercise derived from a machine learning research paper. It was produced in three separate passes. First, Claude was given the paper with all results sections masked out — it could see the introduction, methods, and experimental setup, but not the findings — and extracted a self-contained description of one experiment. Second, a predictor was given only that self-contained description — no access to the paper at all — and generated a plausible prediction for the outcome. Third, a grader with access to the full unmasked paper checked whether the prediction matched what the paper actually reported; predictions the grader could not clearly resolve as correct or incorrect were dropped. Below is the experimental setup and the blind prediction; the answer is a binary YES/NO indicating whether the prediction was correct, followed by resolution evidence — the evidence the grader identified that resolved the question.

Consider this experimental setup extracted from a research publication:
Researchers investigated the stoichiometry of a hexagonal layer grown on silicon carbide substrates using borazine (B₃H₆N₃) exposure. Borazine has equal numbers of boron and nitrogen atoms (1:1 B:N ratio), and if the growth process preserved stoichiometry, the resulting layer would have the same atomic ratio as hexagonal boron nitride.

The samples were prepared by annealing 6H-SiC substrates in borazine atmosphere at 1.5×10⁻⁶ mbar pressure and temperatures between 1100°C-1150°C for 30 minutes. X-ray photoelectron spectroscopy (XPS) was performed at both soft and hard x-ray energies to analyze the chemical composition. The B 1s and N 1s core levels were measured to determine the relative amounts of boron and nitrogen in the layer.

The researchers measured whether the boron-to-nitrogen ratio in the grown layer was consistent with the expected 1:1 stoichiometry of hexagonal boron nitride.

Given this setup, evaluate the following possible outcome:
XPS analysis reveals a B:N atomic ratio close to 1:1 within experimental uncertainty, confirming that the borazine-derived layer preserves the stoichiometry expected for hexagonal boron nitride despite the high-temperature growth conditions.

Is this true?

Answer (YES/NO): NO